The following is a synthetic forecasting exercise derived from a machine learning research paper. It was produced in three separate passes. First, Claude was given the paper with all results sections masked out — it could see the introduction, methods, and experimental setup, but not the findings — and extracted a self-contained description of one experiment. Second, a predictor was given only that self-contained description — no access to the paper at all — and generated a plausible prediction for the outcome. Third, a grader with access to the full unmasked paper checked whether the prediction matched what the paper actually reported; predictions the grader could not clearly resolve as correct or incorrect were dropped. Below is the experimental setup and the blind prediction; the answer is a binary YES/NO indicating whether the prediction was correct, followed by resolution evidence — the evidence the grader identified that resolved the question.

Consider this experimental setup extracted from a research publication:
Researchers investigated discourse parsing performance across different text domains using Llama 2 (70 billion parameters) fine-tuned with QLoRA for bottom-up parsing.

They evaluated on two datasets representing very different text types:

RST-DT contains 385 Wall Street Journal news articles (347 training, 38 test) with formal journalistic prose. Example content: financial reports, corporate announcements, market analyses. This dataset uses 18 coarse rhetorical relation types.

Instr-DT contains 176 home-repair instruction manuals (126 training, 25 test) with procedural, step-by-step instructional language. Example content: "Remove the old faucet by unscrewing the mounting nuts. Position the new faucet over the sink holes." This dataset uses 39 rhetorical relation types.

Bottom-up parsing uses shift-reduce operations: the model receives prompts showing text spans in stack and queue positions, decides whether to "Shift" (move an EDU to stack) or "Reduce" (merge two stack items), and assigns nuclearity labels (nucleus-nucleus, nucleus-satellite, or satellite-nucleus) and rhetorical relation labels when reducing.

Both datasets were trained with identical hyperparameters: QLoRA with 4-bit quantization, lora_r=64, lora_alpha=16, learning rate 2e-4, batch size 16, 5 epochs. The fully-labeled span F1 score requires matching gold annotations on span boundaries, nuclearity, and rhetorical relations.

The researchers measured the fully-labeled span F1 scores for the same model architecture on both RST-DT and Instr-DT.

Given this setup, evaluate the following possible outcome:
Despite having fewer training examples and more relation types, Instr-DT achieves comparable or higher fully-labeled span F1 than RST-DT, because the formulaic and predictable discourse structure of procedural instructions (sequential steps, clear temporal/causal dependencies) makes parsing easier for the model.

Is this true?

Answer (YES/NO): NO